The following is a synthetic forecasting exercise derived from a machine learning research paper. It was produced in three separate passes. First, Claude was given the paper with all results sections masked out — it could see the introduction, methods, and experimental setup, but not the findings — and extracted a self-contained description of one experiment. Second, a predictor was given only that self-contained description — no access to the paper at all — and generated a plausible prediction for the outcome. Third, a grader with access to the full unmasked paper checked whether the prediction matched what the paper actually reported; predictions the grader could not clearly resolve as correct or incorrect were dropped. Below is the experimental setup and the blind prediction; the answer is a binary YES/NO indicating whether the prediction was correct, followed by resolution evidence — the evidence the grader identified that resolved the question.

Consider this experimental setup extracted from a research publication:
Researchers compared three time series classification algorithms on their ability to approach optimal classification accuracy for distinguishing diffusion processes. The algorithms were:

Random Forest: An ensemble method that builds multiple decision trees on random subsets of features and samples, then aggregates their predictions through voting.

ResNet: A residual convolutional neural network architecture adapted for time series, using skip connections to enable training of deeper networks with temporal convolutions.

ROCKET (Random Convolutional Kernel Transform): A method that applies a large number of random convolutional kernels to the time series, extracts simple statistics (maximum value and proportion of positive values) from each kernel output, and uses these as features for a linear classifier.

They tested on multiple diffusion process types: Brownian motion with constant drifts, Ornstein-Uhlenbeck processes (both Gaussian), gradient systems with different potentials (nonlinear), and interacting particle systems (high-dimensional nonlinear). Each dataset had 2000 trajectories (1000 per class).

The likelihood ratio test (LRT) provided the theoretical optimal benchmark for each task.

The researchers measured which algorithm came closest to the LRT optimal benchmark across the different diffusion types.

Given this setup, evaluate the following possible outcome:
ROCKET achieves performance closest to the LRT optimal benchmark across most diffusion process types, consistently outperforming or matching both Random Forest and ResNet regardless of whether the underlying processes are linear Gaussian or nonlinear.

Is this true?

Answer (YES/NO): NO